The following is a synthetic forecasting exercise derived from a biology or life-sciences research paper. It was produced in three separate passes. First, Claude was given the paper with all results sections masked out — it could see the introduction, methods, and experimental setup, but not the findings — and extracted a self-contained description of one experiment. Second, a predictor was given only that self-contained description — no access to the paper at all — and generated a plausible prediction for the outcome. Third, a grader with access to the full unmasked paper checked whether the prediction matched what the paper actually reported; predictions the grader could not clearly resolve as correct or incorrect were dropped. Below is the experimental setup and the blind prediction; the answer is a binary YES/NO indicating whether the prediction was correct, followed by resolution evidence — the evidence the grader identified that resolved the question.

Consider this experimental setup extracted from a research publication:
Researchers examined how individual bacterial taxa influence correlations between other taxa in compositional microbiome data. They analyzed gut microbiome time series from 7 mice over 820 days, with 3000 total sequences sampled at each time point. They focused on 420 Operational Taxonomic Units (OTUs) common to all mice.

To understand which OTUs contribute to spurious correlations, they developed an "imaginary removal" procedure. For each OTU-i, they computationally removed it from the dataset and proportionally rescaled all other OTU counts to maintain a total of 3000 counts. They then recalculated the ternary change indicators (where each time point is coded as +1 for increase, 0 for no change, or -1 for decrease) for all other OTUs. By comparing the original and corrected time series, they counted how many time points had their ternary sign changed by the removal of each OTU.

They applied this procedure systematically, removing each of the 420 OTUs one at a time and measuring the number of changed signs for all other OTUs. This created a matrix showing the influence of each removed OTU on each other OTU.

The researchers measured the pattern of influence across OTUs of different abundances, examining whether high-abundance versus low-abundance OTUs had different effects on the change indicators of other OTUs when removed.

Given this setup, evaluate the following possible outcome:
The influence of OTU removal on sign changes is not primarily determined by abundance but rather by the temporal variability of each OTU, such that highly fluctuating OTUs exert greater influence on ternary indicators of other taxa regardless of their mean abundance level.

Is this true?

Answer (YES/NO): NO